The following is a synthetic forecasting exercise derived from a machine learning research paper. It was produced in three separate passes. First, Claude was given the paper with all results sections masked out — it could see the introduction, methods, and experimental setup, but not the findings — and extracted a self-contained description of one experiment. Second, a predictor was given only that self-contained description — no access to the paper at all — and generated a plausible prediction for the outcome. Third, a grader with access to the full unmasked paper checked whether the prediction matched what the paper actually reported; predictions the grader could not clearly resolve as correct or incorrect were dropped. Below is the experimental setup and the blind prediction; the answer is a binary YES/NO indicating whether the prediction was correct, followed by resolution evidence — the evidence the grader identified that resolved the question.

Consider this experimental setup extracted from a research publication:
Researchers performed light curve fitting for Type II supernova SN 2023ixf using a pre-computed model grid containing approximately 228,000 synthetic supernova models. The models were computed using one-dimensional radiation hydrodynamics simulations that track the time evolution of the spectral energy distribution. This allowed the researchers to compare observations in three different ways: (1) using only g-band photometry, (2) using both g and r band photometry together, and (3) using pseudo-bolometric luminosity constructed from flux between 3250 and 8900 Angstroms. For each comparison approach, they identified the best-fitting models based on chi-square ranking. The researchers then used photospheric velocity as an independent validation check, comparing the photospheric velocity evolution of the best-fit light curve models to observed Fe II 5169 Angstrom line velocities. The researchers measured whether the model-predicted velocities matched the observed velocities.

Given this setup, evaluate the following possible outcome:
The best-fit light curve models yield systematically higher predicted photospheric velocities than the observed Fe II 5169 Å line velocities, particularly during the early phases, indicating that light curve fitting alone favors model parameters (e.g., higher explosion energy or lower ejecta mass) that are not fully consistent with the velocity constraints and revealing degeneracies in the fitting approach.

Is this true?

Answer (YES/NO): NO